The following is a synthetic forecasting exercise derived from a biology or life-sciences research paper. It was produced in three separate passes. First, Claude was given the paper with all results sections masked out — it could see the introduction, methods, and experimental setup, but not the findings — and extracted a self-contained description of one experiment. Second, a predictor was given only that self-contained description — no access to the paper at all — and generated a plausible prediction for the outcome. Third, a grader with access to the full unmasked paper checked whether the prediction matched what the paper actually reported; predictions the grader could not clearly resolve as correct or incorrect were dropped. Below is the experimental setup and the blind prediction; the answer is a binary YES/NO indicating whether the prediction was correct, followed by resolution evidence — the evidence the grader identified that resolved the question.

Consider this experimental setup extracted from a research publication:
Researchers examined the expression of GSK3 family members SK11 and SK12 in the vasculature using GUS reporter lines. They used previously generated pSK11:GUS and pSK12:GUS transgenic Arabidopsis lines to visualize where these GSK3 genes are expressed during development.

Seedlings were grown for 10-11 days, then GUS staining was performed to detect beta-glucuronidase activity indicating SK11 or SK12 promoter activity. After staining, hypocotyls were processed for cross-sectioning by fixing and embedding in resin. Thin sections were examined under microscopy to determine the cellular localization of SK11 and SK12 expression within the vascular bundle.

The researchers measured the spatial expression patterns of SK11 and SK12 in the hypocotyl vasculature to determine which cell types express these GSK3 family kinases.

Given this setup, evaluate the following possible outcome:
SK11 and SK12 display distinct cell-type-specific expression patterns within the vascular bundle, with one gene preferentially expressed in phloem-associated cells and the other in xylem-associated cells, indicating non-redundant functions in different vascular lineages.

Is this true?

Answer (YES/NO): NO